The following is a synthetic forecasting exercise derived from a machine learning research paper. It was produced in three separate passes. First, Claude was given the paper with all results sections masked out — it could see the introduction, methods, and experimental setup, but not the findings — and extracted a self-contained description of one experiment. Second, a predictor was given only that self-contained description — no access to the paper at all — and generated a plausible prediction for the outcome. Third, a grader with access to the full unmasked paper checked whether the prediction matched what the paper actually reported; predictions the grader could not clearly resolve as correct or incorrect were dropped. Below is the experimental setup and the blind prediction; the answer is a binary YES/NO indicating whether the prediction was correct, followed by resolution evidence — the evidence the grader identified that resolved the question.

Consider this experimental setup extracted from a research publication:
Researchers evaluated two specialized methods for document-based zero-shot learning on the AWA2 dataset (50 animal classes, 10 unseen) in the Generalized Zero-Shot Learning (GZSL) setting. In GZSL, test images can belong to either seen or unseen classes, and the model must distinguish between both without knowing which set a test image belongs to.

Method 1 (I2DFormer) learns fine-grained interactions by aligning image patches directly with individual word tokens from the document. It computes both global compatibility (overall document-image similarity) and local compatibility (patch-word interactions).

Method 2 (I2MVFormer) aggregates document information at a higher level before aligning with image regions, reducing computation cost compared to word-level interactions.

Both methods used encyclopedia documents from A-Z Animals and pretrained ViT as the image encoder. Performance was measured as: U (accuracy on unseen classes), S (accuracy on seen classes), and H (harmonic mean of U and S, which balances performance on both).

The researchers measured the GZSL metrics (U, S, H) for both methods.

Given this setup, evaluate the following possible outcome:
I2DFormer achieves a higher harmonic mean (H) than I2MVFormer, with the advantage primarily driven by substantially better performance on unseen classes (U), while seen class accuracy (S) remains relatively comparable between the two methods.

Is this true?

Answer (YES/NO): NO